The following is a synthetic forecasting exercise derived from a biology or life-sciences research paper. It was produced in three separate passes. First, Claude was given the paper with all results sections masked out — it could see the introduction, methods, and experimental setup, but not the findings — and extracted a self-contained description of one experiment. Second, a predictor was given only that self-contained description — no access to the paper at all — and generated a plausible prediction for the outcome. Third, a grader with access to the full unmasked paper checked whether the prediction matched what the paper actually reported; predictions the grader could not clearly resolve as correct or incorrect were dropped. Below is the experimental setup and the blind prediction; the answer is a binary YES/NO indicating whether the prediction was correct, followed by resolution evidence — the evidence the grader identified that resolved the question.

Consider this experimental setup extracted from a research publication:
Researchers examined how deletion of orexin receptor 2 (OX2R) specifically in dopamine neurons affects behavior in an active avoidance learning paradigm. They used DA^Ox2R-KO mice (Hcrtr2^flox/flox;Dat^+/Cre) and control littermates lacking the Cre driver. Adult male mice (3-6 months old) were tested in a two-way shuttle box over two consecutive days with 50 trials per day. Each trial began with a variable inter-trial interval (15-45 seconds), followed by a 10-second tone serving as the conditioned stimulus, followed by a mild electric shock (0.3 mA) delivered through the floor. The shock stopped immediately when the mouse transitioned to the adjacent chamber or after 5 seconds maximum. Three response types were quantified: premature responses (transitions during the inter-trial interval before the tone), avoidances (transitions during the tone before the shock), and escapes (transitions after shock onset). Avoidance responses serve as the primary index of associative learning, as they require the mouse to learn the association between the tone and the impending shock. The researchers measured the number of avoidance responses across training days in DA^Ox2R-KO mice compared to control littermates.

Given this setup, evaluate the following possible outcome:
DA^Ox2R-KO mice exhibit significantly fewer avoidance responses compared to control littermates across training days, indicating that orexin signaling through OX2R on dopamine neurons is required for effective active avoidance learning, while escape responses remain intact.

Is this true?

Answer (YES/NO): NO